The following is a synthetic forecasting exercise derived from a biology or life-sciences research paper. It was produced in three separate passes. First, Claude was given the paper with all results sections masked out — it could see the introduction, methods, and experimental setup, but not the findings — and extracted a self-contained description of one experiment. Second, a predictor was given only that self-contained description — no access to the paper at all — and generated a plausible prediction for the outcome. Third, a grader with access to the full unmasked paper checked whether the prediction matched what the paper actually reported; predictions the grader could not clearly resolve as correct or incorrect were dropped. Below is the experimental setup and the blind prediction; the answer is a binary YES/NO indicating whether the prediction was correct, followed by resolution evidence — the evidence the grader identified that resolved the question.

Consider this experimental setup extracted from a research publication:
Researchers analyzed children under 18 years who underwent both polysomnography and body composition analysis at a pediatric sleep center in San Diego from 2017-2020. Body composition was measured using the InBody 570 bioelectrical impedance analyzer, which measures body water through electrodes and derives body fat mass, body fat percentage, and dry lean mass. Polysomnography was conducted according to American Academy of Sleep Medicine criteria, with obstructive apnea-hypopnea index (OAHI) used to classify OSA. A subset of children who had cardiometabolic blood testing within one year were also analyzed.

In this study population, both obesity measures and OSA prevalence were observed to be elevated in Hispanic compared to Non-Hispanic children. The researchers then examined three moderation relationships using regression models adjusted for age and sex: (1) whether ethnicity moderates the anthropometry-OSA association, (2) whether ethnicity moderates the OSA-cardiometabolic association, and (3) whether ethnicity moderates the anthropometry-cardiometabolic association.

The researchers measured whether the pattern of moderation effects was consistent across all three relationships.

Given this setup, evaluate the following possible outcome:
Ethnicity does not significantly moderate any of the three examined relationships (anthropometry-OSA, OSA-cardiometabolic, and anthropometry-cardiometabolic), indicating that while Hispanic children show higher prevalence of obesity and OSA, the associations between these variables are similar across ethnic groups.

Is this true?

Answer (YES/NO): YES